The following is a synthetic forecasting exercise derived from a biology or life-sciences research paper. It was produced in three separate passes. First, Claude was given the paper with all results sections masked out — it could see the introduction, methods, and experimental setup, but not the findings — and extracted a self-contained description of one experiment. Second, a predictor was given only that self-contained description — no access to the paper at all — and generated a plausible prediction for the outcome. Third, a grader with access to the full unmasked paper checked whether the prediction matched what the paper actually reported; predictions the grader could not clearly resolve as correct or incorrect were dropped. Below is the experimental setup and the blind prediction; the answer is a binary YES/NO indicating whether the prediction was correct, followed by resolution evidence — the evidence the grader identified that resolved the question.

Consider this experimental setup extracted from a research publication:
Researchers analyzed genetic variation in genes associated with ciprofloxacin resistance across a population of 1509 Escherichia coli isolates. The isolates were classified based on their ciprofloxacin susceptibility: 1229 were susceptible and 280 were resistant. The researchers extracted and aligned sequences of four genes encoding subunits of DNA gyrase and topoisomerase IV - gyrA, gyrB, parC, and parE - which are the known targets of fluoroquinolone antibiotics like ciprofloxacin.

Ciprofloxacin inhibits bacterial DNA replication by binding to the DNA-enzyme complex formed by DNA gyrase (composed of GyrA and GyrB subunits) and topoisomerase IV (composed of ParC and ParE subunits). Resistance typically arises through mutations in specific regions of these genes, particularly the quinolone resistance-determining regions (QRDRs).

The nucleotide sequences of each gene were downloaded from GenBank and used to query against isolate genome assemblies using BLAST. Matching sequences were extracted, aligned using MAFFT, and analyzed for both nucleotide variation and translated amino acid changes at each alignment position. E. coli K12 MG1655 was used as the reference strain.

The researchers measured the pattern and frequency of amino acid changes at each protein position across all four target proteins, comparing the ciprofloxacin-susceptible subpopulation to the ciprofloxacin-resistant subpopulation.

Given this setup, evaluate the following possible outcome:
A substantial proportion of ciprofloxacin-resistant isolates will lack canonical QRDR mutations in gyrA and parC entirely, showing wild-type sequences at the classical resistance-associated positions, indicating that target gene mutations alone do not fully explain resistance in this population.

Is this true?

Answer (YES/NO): NO